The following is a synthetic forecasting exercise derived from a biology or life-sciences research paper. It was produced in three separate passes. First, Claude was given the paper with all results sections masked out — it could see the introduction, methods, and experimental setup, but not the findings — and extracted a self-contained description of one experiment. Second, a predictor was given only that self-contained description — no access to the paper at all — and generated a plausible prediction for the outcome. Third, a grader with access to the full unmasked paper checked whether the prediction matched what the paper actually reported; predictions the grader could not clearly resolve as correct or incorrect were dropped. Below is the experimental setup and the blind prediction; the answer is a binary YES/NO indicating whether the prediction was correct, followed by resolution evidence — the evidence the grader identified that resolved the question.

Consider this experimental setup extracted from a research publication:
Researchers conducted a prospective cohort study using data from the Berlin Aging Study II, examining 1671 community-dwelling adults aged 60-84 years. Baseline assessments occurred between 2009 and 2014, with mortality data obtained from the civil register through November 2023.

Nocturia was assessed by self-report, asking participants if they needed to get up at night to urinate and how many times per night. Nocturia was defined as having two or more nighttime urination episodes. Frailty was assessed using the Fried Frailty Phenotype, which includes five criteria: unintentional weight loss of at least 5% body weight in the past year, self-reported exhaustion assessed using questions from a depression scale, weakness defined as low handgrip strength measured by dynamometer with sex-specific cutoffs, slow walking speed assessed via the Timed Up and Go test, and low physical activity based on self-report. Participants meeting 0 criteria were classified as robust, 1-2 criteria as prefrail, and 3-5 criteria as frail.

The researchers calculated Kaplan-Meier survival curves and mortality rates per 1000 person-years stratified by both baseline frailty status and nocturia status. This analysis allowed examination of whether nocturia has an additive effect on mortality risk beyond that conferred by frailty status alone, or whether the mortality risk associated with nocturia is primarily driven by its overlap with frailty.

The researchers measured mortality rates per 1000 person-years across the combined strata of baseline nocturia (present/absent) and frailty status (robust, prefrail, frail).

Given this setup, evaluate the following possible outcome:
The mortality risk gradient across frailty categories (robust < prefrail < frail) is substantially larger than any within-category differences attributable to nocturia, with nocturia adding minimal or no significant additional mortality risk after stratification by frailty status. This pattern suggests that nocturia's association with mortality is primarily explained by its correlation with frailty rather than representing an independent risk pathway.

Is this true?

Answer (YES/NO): YES